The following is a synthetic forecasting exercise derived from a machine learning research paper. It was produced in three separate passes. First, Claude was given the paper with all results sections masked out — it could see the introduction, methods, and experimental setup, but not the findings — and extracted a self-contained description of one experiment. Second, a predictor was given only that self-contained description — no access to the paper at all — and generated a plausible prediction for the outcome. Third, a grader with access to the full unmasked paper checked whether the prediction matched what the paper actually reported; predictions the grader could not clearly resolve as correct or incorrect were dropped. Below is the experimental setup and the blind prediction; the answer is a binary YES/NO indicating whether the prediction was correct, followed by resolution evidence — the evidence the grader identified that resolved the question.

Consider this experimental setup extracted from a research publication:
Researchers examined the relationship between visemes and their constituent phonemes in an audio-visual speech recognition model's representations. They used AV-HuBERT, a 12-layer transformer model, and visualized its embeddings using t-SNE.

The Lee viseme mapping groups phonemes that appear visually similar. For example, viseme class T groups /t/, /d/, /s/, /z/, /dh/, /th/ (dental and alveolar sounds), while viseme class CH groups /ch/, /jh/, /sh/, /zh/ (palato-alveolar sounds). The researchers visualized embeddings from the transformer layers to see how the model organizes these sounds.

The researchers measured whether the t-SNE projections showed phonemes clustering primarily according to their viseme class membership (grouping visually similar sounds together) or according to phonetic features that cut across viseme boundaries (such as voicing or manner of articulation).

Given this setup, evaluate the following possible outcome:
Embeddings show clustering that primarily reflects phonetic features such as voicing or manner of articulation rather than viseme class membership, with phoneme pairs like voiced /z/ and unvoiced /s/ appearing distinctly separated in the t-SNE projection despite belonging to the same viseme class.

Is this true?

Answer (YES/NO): NO